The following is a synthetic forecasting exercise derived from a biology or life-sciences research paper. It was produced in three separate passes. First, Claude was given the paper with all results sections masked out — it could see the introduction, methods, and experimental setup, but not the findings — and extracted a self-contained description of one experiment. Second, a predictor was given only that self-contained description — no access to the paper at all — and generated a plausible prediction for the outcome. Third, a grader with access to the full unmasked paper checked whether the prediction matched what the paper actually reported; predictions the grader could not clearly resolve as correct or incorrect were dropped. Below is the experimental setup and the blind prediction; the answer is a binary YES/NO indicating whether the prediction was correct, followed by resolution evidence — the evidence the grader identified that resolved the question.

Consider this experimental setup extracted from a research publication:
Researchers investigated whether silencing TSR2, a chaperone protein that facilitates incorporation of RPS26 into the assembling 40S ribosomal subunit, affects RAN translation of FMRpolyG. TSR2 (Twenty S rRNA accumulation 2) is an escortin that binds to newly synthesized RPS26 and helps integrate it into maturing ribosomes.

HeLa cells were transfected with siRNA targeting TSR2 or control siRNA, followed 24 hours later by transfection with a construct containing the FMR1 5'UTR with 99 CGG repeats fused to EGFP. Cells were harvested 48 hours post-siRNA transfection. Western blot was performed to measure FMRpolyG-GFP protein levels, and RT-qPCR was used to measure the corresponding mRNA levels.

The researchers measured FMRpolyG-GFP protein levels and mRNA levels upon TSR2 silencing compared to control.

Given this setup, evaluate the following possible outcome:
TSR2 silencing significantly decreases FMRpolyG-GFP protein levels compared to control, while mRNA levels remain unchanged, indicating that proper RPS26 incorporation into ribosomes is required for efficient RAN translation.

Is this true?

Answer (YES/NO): YES